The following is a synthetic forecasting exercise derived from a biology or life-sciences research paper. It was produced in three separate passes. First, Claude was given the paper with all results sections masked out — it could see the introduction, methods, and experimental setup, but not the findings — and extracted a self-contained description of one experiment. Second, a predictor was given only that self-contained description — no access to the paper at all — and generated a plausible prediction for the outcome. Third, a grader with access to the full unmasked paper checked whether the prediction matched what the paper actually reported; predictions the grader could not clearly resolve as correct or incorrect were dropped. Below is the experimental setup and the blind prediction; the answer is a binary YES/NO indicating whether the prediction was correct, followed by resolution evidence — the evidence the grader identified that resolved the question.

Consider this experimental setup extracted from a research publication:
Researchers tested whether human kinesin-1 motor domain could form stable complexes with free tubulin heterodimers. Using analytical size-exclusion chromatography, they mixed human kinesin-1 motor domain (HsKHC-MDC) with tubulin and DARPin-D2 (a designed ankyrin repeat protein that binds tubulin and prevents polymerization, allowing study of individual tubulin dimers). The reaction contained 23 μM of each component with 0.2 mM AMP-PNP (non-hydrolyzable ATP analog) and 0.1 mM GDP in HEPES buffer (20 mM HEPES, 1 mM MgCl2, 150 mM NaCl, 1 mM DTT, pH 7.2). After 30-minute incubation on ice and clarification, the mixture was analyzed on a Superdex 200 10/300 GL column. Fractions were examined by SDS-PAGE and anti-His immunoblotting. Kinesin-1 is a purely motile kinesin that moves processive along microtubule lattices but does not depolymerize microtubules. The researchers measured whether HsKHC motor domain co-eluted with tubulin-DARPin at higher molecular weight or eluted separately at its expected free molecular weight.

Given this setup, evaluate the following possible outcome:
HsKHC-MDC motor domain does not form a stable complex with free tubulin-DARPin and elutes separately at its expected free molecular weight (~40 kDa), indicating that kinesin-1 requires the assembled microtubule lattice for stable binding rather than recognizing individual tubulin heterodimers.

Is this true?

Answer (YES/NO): YES